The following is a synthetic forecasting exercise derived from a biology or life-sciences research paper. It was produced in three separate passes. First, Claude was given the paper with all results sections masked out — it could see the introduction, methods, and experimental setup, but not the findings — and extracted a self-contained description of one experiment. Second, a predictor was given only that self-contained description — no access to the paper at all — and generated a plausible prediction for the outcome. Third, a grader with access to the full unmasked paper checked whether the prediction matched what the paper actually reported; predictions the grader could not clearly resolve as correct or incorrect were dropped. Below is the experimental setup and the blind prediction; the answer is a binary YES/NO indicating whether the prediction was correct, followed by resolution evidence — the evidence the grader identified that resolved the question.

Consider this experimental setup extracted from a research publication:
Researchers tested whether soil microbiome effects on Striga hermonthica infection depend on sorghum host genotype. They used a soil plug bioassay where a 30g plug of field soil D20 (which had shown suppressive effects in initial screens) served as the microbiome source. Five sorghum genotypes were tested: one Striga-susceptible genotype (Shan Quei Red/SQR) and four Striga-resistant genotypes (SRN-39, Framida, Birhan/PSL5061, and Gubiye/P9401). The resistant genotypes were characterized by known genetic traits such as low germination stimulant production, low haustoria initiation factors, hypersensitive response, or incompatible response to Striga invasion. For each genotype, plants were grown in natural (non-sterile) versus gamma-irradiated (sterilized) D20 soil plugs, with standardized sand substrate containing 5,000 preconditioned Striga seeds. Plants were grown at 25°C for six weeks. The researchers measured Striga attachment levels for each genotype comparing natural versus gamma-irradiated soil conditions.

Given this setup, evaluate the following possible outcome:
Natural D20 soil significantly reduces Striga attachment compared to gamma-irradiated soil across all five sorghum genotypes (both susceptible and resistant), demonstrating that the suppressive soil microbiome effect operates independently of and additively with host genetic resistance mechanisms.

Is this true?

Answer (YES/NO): NO